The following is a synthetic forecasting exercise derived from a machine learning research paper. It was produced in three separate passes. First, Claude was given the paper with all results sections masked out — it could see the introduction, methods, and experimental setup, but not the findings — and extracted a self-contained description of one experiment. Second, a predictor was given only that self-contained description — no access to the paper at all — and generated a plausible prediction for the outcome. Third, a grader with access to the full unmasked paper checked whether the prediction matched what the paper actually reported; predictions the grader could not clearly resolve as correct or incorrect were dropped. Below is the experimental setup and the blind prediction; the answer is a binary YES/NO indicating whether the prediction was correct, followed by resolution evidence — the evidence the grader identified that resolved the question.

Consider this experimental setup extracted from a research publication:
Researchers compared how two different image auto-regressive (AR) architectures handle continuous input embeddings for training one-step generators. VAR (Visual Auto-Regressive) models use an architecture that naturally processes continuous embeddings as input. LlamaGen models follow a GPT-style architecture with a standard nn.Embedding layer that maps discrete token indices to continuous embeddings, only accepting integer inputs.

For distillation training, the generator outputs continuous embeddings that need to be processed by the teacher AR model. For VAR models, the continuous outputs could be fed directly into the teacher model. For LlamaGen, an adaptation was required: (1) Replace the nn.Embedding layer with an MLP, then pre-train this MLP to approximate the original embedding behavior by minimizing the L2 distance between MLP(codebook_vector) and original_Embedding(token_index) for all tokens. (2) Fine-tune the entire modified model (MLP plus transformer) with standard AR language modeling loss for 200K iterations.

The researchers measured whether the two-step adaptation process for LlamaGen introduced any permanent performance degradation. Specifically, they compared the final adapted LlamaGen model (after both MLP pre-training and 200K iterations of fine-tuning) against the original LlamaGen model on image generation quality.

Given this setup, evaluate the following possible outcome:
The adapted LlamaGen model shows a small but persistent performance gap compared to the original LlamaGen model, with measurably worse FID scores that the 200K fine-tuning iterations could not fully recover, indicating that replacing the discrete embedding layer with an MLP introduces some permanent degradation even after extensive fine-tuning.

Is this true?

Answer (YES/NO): NO